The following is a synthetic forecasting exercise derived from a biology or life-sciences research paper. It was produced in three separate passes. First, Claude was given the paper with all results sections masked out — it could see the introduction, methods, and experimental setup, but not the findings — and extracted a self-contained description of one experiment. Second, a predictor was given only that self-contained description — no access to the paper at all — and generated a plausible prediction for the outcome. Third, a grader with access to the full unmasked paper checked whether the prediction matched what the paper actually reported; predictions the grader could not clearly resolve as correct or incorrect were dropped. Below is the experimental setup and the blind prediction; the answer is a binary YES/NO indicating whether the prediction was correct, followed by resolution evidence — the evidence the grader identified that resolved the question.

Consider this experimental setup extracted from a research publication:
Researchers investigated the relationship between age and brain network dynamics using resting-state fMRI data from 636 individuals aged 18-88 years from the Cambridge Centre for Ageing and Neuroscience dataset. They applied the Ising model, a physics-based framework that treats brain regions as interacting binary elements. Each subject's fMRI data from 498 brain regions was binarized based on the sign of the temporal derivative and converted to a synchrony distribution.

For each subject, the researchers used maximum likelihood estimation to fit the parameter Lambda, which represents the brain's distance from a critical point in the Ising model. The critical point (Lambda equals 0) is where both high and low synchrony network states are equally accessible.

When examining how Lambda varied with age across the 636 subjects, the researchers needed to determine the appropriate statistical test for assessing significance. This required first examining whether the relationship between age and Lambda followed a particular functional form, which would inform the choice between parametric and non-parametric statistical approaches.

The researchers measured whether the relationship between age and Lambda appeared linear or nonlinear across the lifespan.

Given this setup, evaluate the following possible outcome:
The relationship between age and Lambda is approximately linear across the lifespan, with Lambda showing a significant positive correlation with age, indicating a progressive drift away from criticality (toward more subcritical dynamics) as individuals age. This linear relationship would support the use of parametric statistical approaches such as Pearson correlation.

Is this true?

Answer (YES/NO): NO